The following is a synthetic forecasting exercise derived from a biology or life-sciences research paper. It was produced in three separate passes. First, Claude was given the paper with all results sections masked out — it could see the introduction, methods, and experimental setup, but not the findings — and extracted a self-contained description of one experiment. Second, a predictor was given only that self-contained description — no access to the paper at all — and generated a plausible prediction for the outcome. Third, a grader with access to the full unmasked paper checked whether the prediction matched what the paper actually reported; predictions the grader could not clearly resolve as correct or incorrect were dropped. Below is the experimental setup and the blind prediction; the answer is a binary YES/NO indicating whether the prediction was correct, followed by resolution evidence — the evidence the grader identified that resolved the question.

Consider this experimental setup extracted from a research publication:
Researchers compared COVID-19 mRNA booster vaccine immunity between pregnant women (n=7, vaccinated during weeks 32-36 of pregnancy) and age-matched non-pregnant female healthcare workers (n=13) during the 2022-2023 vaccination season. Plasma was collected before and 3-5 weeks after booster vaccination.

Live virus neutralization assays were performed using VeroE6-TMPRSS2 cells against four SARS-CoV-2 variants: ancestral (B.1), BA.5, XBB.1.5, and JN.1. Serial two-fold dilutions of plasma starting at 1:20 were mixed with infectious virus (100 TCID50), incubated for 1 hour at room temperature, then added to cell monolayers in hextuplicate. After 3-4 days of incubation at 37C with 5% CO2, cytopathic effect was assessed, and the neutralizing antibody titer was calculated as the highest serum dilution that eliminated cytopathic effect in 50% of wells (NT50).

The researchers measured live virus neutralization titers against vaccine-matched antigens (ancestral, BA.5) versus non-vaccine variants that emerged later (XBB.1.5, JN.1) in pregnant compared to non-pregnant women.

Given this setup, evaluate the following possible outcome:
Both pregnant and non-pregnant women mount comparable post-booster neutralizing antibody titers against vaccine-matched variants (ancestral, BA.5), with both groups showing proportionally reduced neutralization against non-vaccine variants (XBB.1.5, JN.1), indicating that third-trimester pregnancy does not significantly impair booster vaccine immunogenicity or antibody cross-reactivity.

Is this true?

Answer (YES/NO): NO